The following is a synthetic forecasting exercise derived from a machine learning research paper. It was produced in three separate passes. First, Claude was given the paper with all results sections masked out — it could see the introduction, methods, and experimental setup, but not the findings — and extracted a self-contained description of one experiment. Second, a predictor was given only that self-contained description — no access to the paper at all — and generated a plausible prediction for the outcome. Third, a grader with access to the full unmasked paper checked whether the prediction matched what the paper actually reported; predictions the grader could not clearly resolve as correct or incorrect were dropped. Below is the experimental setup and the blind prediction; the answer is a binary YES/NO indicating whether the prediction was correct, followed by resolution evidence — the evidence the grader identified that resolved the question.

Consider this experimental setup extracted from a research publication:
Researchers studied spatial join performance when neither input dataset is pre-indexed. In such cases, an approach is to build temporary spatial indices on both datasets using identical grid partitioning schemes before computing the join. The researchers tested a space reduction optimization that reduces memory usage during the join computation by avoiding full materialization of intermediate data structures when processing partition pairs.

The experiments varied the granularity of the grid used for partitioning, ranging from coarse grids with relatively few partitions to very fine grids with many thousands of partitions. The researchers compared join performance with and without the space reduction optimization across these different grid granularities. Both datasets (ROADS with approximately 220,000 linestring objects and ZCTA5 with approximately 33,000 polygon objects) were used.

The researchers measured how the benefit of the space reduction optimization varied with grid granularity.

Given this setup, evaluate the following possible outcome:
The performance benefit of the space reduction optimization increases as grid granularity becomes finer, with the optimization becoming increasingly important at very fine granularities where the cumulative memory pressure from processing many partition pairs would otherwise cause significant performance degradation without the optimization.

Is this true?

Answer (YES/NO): YES